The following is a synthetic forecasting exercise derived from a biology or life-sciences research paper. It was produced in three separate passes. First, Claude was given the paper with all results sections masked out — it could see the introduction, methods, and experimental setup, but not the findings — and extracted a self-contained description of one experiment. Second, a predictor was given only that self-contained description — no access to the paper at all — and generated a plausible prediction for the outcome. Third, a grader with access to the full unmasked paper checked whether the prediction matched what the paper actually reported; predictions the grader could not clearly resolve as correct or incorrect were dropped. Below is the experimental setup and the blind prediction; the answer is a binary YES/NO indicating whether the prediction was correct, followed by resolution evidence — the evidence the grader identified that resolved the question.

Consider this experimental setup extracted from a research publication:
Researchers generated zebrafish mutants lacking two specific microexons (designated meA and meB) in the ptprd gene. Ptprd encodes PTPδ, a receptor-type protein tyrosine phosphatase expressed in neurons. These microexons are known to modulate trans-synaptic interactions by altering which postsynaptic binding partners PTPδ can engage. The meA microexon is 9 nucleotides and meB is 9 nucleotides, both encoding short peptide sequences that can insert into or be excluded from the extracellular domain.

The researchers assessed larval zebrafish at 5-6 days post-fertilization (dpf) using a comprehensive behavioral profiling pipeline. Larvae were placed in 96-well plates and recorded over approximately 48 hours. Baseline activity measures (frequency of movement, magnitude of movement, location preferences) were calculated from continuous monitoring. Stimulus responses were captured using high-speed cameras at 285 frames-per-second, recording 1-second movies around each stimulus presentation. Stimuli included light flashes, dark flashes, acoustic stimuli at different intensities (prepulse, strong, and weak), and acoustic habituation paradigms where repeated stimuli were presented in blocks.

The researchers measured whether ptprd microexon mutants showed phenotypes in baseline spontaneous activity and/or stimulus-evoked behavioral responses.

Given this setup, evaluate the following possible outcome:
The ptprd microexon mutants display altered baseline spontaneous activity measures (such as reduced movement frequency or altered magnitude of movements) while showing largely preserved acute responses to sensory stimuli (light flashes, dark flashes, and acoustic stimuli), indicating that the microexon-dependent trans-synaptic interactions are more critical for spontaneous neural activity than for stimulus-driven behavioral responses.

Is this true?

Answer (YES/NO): NO